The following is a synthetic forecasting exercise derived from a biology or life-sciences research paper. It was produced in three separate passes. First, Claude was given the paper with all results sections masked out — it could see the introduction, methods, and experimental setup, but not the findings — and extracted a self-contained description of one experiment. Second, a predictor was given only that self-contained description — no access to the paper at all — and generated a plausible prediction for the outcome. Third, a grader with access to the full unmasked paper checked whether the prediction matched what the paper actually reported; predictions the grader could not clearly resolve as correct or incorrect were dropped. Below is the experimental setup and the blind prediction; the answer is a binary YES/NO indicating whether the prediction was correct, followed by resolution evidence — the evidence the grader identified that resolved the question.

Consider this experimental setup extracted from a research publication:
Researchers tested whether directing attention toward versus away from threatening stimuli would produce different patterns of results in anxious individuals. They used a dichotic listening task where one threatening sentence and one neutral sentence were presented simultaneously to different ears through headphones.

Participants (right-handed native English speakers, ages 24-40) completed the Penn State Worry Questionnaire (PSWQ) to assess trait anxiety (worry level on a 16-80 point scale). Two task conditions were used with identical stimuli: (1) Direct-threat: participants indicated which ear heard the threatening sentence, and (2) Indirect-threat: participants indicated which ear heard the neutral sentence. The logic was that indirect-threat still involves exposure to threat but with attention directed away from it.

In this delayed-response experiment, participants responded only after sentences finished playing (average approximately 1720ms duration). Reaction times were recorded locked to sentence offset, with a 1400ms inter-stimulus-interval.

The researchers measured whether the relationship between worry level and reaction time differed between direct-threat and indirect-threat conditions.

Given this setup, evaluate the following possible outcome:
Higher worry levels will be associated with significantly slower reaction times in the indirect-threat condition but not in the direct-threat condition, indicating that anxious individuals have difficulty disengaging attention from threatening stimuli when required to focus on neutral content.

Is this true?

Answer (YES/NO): NO